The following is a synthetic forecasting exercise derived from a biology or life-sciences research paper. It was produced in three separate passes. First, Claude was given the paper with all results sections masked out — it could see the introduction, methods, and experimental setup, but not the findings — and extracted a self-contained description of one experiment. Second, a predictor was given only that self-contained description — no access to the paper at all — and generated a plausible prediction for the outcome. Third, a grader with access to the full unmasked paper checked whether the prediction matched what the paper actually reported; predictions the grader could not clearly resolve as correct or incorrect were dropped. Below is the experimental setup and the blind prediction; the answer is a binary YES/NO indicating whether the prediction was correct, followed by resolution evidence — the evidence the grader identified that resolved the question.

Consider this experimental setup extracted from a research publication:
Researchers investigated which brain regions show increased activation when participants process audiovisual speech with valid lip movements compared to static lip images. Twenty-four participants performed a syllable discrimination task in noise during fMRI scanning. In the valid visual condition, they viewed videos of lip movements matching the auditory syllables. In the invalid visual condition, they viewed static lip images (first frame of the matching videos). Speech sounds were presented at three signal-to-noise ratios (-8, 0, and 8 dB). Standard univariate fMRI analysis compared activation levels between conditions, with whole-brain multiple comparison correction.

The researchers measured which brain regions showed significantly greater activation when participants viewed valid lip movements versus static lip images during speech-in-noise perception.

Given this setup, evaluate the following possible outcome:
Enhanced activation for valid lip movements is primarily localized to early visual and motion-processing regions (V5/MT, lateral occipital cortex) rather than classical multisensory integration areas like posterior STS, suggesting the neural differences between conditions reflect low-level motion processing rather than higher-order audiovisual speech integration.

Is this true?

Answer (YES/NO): NO